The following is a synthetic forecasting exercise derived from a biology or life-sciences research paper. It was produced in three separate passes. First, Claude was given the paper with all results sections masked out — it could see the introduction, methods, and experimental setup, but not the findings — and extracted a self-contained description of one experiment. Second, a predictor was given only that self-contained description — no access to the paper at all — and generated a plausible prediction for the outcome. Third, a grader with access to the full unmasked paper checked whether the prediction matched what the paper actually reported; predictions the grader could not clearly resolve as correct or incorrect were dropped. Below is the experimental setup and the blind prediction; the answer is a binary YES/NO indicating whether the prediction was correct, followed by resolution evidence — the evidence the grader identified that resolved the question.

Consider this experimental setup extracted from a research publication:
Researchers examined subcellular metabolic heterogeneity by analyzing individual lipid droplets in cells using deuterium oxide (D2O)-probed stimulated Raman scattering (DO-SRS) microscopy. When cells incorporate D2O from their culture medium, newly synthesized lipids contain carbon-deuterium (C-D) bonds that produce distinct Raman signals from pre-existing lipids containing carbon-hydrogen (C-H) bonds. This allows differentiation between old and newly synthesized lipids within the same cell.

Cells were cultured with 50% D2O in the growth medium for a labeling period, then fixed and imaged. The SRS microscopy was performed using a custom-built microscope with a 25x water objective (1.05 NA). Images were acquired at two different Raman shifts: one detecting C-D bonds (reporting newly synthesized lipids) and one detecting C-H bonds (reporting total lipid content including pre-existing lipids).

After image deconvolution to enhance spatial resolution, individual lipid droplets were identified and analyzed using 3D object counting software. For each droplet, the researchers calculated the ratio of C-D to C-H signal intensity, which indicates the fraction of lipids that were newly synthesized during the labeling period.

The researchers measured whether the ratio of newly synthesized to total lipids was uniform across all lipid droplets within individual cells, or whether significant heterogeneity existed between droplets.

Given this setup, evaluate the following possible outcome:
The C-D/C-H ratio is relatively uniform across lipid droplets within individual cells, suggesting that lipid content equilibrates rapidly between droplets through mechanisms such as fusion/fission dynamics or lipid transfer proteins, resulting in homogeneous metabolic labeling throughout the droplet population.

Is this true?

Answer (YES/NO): NO